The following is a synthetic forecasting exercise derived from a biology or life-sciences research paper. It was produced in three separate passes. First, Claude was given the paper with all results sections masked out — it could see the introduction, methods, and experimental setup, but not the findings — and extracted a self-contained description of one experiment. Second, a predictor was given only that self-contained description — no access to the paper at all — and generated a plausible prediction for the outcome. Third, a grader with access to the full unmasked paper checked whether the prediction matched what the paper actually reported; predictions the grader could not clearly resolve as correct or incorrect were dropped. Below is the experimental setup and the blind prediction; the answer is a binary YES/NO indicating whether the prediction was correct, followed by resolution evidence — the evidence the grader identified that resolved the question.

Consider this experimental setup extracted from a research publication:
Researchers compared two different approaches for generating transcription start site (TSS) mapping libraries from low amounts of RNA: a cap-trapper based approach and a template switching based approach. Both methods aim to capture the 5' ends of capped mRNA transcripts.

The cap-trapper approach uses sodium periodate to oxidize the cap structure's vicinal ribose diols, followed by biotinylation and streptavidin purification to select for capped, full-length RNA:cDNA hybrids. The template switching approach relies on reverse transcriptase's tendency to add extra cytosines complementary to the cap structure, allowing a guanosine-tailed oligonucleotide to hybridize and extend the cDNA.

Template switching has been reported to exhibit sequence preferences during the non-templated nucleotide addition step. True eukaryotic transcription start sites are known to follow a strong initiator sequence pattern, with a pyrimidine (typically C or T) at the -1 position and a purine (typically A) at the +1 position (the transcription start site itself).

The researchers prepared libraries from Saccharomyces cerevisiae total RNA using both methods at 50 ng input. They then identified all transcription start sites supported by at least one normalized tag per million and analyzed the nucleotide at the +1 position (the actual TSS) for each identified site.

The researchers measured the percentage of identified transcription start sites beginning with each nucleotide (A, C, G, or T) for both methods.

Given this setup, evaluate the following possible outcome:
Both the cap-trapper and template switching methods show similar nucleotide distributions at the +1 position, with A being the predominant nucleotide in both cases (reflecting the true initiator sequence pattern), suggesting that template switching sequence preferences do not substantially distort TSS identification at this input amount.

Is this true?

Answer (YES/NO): NO